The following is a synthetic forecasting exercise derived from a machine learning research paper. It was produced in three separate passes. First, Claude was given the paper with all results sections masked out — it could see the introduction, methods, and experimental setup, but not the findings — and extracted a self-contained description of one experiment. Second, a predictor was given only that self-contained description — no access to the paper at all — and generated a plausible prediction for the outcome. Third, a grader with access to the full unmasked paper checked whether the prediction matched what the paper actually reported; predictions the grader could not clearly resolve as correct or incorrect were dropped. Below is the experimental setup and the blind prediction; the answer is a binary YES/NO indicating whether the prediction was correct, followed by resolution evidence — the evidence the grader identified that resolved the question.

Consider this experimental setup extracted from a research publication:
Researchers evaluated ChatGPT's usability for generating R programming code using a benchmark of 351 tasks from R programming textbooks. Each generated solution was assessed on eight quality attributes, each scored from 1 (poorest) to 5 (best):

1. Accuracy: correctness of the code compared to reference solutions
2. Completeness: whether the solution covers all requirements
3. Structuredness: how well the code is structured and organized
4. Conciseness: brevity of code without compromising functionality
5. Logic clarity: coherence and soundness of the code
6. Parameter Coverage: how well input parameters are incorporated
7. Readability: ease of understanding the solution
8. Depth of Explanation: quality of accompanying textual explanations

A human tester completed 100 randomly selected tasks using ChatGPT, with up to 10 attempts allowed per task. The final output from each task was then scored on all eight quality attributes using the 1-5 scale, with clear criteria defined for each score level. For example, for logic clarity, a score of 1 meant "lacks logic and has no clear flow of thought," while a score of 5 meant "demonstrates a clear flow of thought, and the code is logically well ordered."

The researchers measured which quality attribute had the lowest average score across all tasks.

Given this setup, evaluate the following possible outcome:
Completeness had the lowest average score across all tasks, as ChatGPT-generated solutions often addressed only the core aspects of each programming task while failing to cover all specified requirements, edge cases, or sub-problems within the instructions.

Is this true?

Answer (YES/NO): NO